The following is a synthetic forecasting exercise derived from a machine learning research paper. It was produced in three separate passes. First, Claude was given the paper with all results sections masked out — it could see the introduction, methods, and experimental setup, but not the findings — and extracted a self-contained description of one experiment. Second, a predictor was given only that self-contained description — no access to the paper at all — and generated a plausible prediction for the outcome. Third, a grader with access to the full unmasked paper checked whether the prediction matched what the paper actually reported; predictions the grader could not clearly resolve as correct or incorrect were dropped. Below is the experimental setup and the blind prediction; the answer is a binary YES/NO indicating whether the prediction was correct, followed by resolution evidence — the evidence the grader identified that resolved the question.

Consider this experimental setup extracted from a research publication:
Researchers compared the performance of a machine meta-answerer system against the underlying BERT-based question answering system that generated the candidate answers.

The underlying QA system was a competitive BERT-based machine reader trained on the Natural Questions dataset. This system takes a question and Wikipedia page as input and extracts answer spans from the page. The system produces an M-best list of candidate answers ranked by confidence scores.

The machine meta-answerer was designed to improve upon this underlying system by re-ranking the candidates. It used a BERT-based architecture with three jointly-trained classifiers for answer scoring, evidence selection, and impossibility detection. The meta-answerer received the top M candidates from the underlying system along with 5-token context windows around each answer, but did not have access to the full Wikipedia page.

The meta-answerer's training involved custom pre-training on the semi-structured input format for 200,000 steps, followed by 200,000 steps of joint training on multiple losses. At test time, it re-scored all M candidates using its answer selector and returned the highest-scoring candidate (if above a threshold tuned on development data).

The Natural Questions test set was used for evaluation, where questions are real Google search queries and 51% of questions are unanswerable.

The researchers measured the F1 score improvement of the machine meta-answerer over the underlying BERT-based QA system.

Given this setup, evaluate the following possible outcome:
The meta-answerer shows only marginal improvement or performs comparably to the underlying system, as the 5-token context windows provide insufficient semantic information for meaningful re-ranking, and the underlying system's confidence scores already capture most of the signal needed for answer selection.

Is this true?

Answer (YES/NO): NO